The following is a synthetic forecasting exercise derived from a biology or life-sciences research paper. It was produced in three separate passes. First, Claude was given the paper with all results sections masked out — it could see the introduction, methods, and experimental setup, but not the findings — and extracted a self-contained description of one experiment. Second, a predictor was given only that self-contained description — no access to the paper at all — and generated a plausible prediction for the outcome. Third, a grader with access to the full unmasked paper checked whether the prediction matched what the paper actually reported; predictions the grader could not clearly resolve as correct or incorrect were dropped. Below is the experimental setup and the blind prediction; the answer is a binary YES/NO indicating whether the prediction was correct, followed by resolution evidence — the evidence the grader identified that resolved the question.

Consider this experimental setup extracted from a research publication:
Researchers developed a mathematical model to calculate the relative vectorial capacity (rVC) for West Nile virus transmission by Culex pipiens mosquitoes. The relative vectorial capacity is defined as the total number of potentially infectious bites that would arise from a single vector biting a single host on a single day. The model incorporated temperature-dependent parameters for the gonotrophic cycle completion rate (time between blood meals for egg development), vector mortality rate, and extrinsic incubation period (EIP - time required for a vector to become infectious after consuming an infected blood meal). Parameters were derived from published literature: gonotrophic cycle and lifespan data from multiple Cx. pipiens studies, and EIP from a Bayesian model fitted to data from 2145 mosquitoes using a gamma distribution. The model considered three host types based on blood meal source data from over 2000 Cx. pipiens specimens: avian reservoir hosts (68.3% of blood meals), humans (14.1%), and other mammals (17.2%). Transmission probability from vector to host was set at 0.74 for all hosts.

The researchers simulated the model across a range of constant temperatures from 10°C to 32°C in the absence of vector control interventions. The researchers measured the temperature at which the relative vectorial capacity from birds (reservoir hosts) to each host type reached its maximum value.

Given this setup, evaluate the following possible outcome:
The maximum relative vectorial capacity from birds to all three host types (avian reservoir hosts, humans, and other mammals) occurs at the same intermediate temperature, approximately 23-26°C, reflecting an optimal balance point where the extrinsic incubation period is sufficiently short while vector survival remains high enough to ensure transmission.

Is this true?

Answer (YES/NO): YES